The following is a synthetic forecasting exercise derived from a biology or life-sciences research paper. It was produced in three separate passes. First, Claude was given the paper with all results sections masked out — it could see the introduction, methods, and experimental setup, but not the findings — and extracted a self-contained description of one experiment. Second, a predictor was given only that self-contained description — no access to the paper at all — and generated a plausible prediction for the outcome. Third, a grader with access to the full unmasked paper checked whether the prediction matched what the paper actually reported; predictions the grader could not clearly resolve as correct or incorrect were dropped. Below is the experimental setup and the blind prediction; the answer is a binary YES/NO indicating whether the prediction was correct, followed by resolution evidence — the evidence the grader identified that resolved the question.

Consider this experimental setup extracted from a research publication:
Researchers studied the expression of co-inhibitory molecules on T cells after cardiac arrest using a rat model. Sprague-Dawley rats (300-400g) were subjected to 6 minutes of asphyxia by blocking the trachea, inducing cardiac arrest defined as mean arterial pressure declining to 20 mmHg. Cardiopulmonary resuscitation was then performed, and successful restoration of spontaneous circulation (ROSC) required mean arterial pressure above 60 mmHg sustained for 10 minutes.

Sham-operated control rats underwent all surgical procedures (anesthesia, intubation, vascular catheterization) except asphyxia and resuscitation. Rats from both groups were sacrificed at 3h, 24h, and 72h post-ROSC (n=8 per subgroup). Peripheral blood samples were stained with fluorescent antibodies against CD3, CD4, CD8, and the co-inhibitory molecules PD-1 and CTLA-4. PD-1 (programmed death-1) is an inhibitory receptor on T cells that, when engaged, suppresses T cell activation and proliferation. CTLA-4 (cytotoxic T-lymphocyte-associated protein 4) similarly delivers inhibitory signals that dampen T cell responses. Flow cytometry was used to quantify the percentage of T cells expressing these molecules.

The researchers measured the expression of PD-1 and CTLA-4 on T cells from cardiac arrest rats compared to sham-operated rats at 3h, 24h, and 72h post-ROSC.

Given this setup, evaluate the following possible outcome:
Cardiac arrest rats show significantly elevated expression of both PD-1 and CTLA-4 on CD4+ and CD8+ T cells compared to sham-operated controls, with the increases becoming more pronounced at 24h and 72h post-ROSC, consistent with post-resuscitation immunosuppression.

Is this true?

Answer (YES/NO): NO